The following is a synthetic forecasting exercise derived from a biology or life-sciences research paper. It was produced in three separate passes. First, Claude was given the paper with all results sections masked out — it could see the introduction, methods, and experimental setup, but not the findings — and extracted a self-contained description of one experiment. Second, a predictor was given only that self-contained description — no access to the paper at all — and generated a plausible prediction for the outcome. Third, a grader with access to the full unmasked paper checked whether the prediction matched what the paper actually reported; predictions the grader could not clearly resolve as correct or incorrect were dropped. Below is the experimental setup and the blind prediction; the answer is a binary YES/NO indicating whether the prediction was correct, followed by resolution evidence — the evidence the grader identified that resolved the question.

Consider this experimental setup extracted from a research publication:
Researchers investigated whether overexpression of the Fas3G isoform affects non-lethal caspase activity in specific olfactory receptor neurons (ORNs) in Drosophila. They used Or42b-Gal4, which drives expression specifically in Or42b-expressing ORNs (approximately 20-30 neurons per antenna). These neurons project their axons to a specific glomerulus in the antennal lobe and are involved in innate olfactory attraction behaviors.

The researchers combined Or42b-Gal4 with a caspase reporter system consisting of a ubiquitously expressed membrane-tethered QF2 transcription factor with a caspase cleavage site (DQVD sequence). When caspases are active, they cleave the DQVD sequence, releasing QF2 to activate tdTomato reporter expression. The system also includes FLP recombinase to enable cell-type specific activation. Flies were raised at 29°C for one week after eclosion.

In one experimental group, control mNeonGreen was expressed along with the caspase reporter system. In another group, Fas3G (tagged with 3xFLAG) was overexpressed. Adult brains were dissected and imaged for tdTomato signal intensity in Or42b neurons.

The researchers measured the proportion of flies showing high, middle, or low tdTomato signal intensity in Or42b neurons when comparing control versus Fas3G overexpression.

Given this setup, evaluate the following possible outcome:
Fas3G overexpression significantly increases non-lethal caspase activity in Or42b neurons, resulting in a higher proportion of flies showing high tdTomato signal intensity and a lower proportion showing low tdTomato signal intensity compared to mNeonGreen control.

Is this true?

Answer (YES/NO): YES